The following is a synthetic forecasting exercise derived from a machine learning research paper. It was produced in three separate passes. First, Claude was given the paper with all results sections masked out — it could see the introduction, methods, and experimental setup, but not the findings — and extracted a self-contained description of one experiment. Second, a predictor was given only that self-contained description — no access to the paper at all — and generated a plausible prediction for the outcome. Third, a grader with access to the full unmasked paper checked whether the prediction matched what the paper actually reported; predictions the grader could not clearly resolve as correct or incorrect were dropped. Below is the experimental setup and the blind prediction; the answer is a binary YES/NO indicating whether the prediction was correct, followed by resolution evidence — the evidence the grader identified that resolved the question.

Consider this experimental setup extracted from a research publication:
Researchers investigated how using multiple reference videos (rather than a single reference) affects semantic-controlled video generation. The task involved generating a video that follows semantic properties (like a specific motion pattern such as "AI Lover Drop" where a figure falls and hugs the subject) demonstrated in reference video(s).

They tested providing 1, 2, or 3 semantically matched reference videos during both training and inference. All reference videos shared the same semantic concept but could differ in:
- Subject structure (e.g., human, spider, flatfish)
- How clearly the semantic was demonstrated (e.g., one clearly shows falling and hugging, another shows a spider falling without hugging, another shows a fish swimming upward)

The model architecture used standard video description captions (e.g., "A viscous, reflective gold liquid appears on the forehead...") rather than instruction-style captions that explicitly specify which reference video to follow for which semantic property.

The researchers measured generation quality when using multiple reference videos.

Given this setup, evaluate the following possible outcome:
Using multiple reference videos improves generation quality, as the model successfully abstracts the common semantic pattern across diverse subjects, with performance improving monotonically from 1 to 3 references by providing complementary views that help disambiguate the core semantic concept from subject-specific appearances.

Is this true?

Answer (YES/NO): NO